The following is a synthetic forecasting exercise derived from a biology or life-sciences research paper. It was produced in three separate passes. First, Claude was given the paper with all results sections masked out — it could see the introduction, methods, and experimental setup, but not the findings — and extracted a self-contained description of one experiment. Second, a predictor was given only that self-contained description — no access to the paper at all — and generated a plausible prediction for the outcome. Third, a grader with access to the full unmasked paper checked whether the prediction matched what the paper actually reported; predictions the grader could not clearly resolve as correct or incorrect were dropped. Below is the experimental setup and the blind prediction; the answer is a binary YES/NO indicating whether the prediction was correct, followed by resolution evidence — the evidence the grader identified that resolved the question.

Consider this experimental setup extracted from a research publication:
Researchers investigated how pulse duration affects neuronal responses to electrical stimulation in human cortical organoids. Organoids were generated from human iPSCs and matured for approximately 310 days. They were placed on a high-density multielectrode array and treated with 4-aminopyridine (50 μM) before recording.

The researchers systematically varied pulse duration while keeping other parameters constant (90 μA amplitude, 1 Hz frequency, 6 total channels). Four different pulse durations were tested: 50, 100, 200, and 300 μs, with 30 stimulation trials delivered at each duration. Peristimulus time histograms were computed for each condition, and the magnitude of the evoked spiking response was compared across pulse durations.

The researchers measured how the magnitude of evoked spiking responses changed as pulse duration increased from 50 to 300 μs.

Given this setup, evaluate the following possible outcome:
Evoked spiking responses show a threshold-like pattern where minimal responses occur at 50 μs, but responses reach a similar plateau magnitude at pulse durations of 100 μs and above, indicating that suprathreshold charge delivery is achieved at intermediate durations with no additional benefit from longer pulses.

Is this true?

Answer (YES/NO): NO